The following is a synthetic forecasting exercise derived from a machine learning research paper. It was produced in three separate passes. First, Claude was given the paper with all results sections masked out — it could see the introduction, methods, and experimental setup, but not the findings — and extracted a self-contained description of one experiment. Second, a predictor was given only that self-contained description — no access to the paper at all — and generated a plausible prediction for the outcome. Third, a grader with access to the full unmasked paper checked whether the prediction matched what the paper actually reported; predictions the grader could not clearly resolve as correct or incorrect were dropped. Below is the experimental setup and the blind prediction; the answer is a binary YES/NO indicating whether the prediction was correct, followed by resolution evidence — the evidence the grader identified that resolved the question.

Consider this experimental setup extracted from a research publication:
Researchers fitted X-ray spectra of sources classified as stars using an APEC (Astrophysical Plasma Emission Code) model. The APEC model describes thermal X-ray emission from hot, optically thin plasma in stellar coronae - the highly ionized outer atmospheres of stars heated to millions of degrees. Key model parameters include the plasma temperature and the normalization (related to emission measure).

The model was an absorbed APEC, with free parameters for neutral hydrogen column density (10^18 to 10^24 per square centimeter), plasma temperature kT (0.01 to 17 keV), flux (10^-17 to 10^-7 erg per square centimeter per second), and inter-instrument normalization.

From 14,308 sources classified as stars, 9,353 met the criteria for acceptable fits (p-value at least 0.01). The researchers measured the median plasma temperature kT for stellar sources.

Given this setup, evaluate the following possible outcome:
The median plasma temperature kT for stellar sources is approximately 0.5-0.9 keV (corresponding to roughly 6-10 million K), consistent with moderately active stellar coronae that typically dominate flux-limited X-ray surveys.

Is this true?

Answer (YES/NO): YES